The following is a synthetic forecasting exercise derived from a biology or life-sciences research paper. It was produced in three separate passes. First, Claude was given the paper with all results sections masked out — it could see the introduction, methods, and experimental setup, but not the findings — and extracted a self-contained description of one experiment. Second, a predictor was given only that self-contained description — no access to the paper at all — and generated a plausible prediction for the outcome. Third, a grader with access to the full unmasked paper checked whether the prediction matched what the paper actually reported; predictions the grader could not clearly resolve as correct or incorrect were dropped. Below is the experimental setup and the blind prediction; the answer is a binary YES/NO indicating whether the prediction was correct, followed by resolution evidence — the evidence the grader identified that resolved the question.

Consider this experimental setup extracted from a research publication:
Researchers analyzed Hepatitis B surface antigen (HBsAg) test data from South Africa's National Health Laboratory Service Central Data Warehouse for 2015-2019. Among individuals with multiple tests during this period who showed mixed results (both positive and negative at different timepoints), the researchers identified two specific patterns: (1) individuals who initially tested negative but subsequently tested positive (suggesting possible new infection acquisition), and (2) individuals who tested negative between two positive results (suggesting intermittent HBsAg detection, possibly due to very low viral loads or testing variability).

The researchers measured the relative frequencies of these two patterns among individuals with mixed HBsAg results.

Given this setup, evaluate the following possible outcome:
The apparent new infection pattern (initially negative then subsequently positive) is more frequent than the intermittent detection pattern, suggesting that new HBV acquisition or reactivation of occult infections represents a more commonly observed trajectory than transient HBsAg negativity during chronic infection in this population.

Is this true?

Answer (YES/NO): YES